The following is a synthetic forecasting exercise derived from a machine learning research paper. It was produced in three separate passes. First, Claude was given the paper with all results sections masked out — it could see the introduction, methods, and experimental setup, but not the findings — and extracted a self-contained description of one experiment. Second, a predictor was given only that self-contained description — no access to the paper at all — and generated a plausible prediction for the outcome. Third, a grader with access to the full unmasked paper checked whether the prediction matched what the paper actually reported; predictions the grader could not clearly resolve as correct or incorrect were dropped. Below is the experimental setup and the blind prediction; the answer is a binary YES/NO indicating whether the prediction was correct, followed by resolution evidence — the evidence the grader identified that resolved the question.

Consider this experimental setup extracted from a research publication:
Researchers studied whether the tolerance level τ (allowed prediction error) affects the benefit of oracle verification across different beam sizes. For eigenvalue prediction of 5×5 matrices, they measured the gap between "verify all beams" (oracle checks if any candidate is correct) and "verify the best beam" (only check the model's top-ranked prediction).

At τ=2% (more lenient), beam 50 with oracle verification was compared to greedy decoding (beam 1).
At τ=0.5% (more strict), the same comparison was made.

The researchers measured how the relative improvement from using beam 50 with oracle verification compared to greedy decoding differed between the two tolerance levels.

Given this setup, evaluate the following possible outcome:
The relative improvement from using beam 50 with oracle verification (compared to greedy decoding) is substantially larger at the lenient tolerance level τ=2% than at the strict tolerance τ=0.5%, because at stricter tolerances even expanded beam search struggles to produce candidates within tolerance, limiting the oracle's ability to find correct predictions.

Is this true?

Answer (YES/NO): NO